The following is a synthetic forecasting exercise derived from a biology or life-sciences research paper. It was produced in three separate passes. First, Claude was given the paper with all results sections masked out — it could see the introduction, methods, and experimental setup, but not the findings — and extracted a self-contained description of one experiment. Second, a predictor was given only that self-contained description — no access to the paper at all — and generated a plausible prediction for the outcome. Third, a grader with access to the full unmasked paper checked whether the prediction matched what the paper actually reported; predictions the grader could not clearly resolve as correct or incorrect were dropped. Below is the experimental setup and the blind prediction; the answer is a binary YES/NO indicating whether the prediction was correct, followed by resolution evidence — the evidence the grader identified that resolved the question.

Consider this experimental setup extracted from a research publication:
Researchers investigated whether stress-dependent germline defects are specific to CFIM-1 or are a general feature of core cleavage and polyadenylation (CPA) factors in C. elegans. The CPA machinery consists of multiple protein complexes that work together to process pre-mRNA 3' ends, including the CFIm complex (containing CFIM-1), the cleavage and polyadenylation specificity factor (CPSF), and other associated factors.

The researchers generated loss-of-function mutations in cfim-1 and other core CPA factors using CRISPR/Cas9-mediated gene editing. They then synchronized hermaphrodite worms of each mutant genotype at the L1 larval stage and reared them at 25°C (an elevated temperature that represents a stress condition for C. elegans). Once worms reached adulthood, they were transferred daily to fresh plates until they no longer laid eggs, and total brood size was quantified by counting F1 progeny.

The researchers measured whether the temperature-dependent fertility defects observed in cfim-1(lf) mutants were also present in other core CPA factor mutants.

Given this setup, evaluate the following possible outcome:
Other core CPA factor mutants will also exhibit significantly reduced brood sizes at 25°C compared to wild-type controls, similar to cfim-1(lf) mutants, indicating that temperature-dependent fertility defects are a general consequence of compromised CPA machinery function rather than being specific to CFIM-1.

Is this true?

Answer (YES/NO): NO